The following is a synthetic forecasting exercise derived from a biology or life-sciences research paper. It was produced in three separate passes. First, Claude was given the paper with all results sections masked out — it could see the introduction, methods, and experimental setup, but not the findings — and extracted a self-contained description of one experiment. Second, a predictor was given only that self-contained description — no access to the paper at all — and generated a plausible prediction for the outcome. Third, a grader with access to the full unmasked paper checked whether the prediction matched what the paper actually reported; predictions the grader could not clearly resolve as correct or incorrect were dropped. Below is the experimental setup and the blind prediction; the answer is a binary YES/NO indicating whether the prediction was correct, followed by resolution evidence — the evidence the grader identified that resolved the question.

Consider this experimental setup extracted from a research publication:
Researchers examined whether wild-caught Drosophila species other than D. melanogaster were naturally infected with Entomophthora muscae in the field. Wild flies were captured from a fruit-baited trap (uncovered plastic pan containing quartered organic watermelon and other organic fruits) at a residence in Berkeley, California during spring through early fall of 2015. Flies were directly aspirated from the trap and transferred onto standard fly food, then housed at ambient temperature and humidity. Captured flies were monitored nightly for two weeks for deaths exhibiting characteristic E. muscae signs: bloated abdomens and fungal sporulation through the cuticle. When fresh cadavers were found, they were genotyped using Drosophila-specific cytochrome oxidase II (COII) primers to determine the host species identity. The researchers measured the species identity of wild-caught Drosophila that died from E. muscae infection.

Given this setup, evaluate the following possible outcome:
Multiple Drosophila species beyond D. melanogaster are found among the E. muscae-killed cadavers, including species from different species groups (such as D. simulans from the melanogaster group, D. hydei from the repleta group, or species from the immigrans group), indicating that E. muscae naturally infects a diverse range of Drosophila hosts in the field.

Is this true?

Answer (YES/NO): YES